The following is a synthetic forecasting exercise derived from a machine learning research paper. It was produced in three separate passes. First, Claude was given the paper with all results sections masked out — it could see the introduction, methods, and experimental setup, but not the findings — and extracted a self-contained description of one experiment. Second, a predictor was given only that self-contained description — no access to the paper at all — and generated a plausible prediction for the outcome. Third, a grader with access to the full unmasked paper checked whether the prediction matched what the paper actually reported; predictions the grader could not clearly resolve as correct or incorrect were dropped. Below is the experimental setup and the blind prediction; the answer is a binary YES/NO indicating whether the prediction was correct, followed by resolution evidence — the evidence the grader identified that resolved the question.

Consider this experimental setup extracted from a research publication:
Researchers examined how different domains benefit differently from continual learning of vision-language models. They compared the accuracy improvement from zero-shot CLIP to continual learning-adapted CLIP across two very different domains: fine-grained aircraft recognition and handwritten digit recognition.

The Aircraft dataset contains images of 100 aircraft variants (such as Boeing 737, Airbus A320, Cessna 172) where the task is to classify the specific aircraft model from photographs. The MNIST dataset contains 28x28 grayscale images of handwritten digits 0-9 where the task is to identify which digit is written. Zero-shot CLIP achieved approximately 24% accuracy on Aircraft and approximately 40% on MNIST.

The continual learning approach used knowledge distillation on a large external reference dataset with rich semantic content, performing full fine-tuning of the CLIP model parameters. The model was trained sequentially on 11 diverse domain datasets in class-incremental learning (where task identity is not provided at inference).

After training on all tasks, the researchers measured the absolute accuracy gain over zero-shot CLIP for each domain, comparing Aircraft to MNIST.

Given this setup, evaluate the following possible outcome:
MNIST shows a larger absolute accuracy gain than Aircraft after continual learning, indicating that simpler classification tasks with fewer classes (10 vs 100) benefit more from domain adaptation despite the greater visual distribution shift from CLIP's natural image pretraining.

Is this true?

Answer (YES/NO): YES